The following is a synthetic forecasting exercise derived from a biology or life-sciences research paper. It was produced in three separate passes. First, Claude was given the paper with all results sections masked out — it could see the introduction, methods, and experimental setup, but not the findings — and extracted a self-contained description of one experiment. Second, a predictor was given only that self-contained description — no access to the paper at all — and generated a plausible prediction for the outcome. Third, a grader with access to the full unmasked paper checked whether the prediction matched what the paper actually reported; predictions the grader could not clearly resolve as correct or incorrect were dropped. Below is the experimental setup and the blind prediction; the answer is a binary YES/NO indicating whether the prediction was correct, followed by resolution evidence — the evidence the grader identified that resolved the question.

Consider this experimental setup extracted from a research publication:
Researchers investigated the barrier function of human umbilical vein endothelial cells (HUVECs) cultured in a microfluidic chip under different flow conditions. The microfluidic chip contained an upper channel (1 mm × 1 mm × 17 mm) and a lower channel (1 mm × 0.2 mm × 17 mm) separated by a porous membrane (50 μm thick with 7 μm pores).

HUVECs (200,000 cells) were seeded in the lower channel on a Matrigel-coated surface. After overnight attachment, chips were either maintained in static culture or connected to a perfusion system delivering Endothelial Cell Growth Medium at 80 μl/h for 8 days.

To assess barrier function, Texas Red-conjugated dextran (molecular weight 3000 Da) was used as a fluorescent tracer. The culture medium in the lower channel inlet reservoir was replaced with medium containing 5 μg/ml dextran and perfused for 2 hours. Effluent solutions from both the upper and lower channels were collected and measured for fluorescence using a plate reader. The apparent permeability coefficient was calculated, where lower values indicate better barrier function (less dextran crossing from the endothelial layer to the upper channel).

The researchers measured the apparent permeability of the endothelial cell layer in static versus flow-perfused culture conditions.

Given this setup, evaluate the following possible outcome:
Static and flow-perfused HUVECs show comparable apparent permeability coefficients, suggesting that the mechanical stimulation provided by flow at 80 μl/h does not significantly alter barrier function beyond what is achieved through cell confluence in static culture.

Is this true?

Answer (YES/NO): NO